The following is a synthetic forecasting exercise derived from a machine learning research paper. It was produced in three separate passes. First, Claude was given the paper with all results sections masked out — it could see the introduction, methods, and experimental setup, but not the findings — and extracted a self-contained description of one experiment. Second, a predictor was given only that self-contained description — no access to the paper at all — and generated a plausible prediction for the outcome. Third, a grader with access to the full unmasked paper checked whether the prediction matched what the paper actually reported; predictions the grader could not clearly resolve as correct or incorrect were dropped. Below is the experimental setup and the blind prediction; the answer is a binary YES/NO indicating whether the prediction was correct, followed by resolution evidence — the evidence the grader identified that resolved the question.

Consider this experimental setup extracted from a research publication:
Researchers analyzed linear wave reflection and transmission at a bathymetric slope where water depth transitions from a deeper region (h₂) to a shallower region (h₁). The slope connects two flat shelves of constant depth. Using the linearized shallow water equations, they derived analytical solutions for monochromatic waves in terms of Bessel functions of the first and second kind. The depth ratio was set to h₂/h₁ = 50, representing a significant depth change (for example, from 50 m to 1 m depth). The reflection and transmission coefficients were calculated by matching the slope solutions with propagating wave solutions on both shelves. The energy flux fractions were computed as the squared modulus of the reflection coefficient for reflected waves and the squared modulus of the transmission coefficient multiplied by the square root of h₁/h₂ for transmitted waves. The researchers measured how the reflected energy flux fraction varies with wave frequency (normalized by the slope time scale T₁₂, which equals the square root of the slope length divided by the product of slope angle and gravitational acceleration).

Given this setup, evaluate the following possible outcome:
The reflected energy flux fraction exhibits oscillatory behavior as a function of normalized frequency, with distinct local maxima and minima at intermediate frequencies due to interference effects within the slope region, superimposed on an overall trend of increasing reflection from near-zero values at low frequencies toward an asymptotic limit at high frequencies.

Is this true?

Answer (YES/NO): NO